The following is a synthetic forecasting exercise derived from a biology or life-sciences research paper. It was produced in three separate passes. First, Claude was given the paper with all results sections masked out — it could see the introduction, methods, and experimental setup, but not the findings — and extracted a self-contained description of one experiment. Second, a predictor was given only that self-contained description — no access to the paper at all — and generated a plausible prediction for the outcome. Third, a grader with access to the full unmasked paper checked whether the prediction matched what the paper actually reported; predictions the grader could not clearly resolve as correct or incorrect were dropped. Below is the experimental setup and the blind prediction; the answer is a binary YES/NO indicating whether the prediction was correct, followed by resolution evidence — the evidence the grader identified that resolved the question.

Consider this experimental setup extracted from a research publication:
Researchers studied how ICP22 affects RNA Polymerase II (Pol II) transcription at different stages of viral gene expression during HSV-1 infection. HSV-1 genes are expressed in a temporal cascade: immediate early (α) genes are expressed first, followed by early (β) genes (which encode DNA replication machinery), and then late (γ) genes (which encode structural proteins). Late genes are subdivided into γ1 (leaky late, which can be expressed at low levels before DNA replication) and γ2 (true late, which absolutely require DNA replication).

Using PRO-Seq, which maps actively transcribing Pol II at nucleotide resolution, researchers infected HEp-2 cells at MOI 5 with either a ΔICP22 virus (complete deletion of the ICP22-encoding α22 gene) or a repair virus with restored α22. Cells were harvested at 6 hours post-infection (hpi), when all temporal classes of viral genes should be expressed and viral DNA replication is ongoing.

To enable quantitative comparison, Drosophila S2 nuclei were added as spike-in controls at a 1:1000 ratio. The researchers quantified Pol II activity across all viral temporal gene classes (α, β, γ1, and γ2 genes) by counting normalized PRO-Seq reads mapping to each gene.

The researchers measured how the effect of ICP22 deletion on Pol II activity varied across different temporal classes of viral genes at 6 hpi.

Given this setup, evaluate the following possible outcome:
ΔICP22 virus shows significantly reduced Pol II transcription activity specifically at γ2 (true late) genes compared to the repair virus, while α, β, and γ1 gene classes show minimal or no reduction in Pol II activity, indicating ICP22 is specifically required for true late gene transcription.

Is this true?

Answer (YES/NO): NO